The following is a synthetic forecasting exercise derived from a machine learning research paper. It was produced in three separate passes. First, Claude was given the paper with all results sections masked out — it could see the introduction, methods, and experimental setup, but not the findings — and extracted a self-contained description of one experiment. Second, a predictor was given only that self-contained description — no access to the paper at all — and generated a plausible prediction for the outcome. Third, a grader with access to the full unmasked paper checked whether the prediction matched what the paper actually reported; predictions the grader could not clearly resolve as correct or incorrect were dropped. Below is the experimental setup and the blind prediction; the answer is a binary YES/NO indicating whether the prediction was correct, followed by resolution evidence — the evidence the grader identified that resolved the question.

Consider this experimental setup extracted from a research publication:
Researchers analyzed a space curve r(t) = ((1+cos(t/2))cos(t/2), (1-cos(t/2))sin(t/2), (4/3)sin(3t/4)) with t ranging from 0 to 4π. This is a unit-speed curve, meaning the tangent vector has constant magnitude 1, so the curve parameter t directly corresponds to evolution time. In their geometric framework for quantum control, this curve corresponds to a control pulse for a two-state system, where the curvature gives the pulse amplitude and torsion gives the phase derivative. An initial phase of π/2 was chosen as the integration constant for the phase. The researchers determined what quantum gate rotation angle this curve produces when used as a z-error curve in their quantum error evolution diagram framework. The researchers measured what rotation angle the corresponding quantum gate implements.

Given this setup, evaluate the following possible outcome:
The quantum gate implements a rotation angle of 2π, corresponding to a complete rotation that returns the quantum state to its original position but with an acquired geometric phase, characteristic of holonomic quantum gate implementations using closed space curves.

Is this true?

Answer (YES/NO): NO